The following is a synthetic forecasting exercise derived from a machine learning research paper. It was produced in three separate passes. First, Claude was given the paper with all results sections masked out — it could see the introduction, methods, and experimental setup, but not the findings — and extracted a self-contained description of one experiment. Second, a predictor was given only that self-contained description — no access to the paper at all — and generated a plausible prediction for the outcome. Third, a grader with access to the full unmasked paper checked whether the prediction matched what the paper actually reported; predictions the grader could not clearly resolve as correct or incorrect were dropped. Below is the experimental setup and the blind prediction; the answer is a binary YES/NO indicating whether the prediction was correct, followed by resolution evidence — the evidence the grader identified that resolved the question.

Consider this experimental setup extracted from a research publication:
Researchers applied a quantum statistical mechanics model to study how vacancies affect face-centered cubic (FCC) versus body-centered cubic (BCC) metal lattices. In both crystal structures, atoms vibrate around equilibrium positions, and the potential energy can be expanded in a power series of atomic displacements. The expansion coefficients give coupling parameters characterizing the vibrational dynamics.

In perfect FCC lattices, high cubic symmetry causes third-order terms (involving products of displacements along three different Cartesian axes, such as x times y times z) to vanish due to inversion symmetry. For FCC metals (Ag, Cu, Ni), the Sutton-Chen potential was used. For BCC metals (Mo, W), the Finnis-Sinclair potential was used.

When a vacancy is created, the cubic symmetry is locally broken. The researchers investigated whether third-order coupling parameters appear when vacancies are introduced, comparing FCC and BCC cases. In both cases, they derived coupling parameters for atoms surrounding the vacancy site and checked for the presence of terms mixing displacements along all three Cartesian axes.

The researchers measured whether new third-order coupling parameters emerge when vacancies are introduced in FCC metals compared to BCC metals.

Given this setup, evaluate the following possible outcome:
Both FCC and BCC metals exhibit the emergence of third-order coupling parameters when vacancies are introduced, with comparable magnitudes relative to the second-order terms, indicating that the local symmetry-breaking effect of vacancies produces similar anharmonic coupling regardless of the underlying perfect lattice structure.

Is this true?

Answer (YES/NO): NO